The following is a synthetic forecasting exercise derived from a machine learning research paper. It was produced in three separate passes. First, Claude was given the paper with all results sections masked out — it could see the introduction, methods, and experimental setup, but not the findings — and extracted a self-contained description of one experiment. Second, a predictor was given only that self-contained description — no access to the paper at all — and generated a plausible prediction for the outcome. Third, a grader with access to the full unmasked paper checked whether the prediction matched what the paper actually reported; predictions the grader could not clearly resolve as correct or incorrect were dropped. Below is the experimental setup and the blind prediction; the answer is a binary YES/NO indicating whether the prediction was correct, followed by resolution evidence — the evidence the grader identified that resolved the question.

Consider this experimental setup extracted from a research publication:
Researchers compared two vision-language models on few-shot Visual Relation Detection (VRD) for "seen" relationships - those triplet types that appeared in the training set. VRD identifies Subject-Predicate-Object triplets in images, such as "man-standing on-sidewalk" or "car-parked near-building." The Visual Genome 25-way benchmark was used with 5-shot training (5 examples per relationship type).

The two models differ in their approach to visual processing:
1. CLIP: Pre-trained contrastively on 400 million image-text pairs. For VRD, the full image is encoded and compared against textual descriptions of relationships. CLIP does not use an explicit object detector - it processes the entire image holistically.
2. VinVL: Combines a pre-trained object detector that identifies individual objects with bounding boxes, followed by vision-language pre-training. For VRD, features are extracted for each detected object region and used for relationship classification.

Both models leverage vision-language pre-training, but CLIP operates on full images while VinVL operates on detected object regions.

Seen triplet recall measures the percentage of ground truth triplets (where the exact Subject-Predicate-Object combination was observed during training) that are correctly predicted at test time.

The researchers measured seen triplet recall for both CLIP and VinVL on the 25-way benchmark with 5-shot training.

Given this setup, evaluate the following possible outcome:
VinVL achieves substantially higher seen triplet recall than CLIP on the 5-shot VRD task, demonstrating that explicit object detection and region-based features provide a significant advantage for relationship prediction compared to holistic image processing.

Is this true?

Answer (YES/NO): NO